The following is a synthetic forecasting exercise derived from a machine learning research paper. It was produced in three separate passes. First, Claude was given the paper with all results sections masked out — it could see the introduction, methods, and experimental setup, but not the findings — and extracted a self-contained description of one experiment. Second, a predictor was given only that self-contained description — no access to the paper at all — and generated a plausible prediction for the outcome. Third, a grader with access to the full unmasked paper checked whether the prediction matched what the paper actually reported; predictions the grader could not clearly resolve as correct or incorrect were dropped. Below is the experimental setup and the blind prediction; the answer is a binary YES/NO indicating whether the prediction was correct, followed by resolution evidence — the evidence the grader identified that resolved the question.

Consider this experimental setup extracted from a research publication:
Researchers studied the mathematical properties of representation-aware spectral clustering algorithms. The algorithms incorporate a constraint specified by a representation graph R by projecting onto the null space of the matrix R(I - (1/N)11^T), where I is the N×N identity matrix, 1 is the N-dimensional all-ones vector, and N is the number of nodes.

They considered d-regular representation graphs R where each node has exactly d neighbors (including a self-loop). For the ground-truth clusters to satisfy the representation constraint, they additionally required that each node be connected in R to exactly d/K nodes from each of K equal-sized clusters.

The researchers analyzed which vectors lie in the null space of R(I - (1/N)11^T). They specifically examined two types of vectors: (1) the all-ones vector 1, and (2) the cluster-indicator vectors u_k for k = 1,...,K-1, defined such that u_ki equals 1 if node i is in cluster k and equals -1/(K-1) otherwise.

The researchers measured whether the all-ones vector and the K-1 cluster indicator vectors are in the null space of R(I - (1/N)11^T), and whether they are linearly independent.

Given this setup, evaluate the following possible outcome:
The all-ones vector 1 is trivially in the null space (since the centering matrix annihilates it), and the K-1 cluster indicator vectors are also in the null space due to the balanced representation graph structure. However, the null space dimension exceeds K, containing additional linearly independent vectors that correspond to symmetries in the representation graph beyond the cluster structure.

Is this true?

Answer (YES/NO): NO